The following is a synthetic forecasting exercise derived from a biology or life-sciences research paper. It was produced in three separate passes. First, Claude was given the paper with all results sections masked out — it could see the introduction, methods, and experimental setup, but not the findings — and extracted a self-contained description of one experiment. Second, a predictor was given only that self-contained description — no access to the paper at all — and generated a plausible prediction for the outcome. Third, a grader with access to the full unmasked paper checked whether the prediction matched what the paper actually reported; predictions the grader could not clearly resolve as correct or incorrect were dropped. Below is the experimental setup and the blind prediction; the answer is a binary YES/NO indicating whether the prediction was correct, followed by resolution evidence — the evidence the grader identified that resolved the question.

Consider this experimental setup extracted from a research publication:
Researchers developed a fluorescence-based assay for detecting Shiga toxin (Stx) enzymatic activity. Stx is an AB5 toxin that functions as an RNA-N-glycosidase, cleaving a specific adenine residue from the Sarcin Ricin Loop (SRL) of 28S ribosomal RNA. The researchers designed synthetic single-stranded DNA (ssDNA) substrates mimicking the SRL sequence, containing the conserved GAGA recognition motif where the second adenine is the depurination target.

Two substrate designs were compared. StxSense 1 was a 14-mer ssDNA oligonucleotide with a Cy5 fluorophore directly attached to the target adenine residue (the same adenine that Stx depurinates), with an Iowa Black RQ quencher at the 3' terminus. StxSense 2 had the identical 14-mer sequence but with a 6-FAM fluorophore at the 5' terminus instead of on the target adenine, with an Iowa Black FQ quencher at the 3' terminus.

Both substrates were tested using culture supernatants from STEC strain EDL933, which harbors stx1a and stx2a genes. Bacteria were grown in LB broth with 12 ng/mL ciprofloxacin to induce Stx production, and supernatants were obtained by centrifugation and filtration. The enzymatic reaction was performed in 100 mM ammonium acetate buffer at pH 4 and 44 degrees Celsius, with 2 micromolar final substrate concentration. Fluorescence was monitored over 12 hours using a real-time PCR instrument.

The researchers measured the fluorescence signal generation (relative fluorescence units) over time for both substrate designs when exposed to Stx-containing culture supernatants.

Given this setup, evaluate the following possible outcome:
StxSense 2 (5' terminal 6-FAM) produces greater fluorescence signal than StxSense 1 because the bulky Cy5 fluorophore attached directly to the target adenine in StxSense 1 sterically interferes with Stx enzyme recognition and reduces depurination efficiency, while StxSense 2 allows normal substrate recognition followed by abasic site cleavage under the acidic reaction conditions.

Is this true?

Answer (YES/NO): YES